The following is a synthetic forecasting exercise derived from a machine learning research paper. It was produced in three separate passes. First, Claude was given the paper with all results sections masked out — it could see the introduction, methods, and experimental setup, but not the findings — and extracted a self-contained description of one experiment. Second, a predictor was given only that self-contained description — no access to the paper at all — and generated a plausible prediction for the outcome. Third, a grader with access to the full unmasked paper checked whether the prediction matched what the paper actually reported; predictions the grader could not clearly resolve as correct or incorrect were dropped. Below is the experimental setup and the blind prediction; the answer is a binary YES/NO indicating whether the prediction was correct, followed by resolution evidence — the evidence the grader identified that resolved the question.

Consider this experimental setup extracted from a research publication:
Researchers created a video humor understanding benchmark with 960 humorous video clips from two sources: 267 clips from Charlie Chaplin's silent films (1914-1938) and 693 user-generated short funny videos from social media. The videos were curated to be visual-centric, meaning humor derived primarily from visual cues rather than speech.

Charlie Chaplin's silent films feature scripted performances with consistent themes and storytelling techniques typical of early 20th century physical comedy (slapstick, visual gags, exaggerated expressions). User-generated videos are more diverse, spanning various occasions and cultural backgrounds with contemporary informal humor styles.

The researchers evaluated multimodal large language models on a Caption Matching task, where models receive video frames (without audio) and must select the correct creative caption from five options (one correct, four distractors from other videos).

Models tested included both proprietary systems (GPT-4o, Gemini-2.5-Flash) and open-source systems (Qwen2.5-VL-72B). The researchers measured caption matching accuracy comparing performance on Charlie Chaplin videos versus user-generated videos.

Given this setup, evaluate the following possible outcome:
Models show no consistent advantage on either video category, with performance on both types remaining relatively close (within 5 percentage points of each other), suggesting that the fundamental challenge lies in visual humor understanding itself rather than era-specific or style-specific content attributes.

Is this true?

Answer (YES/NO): NO